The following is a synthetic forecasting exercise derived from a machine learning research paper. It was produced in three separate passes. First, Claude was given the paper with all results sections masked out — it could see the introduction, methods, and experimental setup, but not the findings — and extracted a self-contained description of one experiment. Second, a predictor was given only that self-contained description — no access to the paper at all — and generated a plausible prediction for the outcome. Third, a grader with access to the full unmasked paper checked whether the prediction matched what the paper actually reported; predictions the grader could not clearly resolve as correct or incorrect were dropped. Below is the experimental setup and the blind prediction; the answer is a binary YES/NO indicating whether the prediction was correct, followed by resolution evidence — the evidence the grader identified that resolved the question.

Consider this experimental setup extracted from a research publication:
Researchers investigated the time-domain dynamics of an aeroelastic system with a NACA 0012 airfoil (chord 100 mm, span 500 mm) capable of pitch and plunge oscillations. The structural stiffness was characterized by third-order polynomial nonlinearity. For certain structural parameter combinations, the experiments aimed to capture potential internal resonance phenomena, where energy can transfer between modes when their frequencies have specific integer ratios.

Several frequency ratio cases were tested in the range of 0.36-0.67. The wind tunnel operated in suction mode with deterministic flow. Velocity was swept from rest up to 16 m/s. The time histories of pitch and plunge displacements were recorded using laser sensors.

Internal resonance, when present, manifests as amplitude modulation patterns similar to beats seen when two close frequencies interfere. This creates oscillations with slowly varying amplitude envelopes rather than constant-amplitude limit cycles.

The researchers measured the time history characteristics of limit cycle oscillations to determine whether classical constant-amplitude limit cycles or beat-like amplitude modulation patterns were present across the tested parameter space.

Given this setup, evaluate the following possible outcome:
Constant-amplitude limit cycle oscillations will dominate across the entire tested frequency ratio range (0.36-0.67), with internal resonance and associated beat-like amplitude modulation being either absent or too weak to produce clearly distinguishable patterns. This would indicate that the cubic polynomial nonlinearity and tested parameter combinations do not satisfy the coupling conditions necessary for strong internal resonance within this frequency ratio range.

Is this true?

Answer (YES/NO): NO